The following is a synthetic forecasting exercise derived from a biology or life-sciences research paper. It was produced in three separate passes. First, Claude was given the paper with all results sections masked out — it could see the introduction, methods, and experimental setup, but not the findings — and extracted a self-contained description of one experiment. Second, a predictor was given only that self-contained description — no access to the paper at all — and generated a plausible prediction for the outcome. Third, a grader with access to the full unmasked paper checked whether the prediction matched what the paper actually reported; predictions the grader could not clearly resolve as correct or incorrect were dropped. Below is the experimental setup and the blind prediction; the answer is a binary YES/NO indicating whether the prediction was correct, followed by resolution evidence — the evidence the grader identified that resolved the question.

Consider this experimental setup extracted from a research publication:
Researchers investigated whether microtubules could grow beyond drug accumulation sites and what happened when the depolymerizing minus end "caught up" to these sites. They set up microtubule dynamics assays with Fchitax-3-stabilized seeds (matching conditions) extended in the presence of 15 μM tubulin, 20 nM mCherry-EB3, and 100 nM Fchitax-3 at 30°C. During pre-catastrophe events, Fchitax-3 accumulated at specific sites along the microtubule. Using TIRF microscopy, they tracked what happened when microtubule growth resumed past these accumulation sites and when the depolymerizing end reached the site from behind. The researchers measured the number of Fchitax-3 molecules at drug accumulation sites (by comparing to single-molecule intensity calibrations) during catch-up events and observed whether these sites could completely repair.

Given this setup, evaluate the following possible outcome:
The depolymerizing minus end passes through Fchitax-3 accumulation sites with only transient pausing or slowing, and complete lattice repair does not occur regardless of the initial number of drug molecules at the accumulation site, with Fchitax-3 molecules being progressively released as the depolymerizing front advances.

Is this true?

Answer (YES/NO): NO